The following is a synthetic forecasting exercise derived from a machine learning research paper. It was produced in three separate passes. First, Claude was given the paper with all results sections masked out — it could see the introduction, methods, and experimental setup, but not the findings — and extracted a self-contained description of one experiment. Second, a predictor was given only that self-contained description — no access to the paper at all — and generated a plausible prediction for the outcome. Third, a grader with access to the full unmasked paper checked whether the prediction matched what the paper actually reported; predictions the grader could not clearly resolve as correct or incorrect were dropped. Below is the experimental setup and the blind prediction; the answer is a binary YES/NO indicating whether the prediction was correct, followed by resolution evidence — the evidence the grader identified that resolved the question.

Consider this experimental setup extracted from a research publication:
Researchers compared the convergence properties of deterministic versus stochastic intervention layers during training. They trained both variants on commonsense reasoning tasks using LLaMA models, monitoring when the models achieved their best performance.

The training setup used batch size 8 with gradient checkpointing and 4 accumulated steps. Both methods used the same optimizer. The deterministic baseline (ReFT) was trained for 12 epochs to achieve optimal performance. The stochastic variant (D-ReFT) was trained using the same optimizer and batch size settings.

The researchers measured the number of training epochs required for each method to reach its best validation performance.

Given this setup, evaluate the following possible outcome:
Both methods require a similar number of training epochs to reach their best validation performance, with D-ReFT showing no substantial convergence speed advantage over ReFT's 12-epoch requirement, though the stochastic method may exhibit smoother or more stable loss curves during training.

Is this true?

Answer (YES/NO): NO